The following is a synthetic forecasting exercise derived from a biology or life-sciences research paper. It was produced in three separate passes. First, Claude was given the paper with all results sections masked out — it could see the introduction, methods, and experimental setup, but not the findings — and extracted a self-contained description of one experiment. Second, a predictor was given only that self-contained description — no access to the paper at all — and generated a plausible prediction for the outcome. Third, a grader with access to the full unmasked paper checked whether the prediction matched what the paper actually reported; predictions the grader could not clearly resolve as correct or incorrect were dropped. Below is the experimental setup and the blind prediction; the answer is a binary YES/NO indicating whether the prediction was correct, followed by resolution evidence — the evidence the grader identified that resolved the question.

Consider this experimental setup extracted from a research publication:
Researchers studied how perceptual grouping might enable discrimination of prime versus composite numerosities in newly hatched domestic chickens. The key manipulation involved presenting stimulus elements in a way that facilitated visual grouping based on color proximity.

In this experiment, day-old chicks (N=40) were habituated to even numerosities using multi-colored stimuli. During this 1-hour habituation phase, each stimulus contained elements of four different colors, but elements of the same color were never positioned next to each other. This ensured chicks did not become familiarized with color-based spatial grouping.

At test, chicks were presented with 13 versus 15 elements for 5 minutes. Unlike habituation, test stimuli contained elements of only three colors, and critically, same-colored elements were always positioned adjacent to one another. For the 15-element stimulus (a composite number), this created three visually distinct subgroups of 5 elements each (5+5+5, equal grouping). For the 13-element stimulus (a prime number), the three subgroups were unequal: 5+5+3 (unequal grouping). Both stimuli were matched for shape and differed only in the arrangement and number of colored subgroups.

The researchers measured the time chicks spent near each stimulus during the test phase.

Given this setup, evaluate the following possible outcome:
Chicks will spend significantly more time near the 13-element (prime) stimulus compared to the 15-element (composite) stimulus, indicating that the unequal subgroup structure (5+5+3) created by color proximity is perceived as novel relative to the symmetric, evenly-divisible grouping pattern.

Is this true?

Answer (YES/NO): YES